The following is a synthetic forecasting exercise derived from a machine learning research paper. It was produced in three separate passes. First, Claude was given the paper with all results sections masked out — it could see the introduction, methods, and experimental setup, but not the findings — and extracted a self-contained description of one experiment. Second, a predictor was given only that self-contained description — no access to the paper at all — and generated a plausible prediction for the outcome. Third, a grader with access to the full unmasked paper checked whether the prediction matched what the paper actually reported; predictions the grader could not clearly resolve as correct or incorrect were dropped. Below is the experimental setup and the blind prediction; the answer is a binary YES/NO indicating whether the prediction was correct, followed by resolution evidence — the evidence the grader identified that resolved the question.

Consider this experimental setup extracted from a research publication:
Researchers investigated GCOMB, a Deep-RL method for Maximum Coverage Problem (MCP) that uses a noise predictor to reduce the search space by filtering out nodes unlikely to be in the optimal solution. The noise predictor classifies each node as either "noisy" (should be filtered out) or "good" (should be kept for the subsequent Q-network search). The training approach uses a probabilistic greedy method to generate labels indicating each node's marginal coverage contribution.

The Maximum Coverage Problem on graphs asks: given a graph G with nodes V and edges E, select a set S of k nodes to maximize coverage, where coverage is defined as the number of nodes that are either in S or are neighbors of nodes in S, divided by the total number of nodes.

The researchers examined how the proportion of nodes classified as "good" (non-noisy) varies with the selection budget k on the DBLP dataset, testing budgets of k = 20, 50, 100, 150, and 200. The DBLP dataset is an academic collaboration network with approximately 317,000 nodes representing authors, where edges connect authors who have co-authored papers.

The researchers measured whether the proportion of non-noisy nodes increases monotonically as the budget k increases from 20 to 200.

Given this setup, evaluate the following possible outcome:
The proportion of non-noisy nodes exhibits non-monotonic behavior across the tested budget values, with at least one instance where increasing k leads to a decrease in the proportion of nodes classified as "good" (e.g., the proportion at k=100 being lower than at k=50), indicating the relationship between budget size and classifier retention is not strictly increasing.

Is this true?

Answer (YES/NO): YES